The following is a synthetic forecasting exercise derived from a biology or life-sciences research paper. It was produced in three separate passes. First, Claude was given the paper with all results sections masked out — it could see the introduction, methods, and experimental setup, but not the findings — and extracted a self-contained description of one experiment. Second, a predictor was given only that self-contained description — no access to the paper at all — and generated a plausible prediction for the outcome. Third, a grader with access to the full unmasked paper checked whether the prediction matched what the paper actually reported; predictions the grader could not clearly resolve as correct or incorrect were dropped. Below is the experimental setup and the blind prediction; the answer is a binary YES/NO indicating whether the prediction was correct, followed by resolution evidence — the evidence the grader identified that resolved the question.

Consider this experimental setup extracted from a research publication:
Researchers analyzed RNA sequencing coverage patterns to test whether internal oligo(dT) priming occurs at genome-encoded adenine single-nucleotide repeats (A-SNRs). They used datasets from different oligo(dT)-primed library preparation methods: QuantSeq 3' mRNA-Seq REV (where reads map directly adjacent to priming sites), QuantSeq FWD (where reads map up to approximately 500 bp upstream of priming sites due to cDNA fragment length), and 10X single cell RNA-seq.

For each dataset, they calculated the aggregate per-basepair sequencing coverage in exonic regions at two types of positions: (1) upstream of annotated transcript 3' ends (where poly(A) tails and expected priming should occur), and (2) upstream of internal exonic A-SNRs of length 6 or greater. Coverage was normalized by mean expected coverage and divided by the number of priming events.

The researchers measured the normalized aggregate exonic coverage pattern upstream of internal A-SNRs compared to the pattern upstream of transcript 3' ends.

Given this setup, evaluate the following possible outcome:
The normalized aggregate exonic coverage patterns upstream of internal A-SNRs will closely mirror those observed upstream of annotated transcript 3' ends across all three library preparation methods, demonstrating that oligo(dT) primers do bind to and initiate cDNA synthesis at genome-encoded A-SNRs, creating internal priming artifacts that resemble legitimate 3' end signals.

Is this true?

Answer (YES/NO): YES